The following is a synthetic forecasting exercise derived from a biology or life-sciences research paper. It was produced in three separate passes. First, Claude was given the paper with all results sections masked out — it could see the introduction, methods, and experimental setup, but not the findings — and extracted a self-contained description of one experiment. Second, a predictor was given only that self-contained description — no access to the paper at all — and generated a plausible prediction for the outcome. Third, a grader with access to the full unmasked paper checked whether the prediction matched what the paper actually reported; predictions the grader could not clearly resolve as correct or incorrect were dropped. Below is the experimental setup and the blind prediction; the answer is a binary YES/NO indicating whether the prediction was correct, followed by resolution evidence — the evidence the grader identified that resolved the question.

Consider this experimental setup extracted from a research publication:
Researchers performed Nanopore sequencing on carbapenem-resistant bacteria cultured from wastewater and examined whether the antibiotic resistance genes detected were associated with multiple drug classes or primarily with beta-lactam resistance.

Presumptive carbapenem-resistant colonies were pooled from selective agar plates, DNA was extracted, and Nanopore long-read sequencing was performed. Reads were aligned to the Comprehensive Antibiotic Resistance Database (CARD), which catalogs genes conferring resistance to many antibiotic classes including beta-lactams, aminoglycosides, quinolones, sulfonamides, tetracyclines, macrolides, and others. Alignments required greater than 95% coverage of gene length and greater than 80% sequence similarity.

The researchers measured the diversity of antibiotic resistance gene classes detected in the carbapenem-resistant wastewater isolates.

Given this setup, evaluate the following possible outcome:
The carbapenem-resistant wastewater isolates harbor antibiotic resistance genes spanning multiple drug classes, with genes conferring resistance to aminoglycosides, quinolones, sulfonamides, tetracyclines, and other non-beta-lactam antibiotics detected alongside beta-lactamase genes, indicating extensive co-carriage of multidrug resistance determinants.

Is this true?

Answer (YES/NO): YES